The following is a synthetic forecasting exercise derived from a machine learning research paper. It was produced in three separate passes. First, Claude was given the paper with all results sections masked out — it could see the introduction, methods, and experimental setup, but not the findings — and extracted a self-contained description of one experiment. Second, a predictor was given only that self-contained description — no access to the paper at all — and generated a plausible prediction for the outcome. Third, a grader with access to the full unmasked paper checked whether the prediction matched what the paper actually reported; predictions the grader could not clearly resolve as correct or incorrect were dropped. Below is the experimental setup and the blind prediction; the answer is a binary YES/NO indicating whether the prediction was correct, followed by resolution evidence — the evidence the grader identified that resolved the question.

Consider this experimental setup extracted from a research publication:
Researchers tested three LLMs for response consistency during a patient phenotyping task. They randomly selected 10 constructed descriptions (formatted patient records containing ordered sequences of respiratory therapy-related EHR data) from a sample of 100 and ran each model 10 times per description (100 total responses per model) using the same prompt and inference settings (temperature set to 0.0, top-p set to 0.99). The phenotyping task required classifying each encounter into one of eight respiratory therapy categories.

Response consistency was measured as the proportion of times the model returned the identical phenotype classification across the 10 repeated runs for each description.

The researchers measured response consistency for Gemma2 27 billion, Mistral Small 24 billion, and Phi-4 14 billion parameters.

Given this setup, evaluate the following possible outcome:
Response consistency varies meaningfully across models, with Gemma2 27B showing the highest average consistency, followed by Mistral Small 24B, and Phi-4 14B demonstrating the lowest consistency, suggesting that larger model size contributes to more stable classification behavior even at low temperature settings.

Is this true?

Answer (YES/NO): NO